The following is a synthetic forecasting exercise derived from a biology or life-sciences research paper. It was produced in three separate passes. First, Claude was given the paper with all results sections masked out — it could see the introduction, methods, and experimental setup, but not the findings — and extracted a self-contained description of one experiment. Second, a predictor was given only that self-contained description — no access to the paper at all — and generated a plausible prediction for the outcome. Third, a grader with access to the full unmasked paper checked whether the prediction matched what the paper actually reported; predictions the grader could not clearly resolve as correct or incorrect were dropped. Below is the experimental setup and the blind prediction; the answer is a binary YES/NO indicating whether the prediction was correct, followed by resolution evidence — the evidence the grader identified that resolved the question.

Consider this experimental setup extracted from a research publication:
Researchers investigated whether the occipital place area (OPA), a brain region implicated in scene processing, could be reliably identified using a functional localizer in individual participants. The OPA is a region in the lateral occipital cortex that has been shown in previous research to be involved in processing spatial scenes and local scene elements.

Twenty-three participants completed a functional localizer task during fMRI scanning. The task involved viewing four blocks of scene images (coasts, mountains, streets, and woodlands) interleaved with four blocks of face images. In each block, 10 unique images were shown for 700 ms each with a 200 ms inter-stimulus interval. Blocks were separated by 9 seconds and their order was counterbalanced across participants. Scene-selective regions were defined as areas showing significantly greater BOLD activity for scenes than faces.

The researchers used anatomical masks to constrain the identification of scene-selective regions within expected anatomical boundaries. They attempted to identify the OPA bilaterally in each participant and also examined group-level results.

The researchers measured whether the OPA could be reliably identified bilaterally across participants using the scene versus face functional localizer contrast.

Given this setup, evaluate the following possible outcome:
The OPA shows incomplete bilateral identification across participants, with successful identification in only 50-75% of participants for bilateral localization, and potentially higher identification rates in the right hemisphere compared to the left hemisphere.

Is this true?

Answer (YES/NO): NO